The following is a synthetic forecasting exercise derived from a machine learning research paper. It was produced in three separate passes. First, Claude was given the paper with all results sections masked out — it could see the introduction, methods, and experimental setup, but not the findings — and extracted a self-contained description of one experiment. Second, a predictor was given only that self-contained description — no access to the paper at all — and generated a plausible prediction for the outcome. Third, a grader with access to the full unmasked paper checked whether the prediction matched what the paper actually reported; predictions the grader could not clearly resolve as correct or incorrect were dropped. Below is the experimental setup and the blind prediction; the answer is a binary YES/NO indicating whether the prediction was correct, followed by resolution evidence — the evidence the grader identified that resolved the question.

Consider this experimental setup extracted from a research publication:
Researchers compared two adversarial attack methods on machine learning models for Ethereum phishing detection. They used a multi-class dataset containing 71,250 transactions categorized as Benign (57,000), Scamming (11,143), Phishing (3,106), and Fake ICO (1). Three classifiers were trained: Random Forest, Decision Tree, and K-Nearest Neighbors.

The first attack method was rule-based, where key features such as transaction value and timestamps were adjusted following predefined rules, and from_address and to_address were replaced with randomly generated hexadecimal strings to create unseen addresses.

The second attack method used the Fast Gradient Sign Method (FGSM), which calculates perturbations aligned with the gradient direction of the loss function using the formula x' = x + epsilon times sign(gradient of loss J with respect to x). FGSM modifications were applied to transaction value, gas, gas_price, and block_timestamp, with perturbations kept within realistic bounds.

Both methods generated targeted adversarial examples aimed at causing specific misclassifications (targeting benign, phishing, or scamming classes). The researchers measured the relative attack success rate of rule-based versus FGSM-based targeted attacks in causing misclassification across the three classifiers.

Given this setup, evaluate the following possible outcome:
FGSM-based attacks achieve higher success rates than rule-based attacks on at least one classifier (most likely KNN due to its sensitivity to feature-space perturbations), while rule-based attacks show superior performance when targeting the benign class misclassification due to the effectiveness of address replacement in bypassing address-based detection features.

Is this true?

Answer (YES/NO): NO